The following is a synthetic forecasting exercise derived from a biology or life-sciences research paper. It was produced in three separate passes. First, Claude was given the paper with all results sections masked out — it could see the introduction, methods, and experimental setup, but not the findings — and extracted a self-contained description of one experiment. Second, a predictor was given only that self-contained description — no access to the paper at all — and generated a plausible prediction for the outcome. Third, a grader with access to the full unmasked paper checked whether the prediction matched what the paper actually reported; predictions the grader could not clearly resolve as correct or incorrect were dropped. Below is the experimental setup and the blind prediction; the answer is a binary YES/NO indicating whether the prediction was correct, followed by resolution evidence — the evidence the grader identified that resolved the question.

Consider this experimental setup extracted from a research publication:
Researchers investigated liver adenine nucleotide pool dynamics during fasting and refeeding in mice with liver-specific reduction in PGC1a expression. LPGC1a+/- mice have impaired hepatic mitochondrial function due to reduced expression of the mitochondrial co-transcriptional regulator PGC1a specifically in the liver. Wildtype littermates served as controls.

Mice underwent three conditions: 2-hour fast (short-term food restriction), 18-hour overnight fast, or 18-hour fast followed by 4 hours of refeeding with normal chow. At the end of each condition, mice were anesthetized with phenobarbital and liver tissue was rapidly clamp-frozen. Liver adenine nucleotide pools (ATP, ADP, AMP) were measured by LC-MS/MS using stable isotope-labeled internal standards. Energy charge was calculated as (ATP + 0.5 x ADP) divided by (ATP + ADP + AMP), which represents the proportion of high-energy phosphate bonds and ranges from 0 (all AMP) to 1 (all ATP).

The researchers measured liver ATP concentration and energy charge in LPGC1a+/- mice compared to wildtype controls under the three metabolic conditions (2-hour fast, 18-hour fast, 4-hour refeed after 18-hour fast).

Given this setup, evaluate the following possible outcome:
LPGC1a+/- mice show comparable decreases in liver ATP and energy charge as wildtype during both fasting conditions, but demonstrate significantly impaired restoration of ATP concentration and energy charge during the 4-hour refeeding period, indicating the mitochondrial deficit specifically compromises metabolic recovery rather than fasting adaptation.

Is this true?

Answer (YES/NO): NO